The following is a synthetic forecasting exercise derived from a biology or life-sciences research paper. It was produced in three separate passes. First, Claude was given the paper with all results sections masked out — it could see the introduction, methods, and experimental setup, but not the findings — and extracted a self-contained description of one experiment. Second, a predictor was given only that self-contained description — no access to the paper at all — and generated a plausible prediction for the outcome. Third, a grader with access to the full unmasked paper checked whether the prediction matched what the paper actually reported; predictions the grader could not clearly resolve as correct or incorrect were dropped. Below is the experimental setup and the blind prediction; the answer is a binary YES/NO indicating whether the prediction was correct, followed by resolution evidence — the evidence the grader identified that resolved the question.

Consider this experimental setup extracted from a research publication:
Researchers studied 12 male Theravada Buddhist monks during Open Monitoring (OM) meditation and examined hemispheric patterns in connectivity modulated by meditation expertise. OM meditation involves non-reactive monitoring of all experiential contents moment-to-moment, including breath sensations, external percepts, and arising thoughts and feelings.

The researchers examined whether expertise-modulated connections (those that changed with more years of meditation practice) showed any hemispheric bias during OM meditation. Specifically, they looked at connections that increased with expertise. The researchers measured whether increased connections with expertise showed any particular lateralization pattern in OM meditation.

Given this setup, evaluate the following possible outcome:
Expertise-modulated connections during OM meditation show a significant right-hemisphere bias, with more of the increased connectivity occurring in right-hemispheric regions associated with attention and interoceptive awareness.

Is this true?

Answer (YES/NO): NO